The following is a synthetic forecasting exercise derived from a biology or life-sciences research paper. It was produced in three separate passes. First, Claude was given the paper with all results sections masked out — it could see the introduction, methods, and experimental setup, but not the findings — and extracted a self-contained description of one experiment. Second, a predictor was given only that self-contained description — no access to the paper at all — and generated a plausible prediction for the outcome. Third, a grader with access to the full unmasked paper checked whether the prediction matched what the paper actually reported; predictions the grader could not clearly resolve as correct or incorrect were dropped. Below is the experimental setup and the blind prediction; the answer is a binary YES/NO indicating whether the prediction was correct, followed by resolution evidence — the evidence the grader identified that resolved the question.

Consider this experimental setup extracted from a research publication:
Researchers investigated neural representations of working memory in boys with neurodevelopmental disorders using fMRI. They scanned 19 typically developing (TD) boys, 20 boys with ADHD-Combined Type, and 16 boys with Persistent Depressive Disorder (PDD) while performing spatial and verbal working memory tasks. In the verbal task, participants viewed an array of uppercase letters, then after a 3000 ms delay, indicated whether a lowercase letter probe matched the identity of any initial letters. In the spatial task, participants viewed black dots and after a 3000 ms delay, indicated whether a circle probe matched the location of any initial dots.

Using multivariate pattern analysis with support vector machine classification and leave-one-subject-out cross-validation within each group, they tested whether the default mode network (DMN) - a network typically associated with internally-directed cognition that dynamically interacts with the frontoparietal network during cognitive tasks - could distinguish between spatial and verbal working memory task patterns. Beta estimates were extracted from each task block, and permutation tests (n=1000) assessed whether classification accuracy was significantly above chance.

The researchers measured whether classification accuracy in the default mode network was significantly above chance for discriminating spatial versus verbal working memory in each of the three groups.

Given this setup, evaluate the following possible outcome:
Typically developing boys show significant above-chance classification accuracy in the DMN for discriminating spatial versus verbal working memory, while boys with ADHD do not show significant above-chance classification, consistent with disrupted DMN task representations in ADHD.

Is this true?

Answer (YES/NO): NO